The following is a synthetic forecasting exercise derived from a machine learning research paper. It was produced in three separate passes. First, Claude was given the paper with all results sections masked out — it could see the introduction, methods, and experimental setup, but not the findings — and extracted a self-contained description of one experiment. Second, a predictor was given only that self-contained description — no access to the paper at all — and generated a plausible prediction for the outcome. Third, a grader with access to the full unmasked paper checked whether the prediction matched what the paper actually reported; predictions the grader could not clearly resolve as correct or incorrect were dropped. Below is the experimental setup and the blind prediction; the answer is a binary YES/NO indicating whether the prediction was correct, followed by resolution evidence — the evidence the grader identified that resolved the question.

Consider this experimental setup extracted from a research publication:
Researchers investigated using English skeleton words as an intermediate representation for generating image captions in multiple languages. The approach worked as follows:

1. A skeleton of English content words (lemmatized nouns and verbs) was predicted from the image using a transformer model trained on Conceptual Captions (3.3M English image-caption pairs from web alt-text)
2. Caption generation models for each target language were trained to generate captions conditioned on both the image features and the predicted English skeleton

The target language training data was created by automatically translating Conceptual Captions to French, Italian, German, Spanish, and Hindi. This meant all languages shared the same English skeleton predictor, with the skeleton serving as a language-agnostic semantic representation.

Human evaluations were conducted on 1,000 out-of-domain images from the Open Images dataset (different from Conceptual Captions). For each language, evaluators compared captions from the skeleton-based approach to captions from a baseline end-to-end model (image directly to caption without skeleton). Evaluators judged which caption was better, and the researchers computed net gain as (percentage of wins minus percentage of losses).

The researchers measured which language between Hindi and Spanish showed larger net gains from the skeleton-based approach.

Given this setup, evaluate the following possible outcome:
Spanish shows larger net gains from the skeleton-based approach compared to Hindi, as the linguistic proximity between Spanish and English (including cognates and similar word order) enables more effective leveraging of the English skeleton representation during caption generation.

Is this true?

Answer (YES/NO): NO